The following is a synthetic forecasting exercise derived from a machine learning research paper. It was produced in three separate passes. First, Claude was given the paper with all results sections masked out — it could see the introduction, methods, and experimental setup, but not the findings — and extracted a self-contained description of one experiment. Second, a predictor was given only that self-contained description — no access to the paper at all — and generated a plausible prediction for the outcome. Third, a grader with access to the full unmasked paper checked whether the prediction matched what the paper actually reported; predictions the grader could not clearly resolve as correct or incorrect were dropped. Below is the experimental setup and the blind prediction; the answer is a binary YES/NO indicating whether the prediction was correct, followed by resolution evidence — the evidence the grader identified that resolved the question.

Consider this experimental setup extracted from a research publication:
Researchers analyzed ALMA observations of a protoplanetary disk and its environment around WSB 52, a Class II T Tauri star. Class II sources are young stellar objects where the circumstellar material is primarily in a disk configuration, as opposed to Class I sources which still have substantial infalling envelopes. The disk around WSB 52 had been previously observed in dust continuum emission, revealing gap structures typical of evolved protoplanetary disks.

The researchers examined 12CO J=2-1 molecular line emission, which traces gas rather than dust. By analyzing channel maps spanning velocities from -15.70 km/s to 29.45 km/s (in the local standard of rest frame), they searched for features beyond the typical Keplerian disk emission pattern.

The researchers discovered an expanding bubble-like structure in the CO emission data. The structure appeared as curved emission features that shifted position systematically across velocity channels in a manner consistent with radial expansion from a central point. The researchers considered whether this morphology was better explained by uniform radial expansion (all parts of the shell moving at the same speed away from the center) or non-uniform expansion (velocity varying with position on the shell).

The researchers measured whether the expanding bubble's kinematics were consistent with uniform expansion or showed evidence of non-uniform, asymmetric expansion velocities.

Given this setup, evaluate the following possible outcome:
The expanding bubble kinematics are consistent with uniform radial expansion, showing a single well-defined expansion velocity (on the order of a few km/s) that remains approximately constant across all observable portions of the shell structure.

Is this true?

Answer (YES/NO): NO